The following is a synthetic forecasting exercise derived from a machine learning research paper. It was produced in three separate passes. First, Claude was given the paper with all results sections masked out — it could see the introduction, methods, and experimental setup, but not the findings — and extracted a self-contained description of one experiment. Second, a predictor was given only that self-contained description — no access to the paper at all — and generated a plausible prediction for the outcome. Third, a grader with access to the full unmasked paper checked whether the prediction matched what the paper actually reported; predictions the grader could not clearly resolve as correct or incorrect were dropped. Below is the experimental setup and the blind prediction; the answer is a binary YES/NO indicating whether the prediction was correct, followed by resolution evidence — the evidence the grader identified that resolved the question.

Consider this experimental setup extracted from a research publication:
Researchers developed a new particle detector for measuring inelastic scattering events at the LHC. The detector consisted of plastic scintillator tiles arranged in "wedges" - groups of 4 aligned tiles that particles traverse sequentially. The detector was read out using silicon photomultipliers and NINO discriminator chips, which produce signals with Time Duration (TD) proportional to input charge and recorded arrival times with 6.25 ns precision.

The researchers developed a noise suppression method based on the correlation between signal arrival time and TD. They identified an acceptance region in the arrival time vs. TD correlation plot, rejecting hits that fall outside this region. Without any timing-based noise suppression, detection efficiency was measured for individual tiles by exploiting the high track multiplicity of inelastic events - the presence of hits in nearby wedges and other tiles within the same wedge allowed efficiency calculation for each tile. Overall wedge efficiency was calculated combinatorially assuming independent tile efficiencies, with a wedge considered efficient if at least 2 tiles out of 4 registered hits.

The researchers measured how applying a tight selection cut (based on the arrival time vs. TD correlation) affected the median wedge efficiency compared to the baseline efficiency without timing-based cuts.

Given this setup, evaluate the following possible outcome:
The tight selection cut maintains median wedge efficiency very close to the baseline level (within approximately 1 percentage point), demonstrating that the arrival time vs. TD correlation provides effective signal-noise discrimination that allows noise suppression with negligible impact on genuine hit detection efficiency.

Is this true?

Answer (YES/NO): YES